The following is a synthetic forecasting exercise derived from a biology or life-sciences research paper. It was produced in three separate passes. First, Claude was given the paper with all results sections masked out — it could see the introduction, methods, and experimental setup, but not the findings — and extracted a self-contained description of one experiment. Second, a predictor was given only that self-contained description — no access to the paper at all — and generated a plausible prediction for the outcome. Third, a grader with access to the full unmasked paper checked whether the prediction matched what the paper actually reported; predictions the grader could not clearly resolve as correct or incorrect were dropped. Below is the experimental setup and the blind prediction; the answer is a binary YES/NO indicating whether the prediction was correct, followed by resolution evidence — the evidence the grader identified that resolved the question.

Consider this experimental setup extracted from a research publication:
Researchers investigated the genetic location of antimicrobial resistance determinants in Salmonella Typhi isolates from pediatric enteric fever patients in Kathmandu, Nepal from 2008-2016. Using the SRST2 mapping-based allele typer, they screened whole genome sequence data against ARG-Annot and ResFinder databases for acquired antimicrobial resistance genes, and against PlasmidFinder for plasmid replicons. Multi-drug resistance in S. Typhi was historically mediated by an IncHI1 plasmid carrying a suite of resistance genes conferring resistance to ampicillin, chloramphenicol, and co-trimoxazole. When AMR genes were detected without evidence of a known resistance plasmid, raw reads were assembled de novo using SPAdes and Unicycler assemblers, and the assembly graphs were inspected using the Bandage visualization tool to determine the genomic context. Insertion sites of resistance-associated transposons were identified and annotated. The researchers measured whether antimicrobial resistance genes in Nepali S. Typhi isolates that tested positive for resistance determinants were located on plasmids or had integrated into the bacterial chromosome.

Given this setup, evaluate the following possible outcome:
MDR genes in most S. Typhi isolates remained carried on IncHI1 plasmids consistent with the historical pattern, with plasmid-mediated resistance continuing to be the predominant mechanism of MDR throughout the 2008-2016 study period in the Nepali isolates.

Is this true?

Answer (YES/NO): NO